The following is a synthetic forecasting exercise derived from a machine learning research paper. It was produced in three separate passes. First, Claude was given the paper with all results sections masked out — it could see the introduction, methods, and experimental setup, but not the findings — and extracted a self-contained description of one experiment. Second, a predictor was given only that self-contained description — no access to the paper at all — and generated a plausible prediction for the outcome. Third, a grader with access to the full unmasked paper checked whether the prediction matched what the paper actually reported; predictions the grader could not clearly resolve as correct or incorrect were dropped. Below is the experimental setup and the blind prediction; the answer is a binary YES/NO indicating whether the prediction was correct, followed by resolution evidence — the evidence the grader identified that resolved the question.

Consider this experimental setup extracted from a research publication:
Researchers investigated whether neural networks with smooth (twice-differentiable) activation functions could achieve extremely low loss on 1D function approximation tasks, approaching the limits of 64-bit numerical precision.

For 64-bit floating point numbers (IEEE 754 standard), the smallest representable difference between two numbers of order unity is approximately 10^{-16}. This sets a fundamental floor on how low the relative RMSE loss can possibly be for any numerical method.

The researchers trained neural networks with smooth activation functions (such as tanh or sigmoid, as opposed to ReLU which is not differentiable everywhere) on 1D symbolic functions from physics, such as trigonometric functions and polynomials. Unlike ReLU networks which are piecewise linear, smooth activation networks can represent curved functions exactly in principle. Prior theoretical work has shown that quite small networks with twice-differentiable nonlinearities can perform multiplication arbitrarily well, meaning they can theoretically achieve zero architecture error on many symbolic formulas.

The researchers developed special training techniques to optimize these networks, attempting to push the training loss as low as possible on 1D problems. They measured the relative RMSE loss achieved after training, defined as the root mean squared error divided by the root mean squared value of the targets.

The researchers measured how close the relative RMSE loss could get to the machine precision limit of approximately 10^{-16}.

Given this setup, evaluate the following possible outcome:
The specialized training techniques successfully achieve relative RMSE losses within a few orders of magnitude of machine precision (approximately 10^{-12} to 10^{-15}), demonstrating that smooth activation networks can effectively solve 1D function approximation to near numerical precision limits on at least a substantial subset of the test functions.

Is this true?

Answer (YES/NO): YES